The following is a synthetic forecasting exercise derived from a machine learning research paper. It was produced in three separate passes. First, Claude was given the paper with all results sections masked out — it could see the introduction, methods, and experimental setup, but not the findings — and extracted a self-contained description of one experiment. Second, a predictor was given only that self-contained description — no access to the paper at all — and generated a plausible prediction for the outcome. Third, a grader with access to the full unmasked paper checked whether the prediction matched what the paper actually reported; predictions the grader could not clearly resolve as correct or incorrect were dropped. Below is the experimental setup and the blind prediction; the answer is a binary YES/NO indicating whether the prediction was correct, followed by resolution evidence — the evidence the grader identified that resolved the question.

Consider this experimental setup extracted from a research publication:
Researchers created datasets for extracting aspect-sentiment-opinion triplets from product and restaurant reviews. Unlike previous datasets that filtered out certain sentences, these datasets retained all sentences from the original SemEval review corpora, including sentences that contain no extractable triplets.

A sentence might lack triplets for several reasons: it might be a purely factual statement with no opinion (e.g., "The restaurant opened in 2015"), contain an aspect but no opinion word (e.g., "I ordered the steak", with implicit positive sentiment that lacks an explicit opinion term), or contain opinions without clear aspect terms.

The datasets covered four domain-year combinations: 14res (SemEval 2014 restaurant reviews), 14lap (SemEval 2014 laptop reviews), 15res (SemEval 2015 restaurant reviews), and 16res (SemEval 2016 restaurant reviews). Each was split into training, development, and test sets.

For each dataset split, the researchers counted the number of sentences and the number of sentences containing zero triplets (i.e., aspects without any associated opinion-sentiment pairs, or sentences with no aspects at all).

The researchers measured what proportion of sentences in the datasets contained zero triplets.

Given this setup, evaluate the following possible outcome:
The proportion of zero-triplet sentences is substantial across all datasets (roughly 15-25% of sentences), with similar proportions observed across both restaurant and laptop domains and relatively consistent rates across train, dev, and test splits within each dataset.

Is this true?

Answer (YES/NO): NO